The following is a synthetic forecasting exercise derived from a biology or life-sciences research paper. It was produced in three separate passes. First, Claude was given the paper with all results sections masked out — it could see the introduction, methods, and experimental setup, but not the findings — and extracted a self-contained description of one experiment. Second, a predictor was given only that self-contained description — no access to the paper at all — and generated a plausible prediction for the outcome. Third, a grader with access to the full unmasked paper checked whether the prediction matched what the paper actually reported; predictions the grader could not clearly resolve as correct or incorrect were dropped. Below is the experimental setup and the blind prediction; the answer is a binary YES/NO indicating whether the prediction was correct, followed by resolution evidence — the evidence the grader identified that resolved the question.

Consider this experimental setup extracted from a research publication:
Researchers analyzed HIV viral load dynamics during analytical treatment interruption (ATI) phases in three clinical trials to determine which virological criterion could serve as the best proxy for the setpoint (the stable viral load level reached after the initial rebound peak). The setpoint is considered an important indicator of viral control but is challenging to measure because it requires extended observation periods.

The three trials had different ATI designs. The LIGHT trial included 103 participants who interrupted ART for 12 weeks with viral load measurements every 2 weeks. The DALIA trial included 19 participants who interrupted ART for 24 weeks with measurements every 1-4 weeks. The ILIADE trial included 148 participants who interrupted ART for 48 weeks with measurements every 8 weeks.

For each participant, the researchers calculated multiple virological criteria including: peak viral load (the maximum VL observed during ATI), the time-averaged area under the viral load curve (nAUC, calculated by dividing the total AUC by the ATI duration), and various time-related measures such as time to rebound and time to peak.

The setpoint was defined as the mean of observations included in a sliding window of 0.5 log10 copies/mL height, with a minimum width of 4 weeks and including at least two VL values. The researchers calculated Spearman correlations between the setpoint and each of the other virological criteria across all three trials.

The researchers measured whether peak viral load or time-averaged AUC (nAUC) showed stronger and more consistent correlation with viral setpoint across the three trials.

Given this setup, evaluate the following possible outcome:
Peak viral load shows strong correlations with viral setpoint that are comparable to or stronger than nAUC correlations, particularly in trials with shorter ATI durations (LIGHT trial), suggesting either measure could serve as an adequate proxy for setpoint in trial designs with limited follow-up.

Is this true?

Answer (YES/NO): NO